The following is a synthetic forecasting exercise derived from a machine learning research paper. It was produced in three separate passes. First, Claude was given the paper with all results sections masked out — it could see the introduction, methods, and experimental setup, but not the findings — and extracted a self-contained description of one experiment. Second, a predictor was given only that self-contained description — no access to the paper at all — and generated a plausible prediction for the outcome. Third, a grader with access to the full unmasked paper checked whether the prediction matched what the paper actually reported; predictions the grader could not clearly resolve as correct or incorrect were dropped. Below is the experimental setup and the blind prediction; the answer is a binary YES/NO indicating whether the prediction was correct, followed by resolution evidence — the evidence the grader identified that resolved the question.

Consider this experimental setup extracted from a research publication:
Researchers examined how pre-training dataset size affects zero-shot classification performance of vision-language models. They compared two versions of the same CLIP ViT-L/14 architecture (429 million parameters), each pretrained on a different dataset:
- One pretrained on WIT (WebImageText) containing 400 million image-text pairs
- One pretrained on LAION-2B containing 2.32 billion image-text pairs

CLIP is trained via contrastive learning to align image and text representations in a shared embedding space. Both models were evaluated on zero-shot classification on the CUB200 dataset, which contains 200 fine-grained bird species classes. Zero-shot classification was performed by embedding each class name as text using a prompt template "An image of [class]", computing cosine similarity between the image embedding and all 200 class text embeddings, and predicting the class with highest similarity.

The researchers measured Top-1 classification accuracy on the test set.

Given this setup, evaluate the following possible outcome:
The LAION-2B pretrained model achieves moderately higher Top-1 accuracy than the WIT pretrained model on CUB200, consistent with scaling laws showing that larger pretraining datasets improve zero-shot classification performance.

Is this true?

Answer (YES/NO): NO